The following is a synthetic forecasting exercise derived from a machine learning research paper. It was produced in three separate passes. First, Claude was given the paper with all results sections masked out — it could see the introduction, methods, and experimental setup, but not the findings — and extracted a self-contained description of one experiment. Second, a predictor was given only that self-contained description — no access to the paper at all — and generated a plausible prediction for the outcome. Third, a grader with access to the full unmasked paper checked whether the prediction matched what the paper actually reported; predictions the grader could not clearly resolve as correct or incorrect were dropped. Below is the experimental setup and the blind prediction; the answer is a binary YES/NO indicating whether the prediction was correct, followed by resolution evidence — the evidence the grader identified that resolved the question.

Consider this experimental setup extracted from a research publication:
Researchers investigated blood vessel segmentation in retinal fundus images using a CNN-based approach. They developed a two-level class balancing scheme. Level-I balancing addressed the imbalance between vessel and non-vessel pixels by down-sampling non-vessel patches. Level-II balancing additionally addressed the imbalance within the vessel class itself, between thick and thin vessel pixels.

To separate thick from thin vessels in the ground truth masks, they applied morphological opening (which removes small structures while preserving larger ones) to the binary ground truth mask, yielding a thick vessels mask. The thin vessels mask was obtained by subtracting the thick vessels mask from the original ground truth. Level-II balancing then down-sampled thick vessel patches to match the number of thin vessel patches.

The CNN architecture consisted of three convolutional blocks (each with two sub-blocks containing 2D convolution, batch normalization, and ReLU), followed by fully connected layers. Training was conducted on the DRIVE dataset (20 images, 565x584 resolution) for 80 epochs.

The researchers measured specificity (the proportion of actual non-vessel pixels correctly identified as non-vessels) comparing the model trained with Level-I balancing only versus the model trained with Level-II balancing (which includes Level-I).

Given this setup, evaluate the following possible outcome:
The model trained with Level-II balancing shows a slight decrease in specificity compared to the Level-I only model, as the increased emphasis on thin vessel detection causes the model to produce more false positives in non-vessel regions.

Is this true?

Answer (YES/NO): NO